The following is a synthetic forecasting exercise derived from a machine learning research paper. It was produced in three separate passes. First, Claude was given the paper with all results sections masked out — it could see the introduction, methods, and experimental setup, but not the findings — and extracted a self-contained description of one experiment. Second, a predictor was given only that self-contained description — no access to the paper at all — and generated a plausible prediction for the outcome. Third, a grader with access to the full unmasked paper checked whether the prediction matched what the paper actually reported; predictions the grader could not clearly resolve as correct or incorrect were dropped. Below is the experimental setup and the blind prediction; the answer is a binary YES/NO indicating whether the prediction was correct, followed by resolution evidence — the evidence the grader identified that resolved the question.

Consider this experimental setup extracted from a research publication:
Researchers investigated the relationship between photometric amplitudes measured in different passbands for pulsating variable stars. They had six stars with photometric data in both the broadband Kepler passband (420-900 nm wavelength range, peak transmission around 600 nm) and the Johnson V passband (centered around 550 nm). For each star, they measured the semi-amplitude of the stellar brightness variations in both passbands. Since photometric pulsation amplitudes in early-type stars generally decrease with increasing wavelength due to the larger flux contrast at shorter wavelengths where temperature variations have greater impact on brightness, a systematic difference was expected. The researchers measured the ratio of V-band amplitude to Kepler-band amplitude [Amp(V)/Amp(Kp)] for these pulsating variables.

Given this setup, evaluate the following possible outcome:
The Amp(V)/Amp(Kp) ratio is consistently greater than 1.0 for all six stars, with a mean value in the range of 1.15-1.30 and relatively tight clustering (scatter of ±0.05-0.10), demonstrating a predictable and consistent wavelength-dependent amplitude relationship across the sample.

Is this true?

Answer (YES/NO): NO